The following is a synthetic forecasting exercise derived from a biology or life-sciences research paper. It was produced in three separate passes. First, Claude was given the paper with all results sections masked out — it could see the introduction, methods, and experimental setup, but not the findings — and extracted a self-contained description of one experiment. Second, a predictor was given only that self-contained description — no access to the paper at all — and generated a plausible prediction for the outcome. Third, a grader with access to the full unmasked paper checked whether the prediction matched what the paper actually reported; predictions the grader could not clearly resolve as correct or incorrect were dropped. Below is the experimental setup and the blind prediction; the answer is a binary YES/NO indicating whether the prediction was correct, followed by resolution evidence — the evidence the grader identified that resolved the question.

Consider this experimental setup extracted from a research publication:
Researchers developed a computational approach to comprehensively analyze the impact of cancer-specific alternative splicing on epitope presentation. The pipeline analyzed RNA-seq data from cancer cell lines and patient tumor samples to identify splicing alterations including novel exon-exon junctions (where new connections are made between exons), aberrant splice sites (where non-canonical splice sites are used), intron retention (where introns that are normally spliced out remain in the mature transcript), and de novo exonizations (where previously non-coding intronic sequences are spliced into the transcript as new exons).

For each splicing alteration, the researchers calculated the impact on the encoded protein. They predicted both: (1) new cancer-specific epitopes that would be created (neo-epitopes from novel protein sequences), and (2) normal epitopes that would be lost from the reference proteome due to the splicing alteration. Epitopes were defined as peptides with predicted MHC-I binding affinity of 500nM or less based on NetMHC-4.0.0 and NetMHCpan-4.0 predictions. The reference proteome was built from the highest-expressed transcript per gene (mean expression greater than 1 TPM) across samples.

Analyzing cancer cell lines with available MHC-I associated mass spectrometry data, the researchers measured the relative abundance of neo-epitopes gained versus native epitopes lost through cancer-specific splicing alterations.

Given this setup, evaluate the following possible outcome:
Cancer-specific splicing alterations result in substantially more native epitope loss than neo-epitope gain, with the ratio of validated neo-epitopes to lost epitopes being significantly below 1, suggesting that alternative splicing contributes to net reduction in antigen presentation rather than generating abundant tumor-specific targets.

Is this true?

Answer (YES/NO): YES